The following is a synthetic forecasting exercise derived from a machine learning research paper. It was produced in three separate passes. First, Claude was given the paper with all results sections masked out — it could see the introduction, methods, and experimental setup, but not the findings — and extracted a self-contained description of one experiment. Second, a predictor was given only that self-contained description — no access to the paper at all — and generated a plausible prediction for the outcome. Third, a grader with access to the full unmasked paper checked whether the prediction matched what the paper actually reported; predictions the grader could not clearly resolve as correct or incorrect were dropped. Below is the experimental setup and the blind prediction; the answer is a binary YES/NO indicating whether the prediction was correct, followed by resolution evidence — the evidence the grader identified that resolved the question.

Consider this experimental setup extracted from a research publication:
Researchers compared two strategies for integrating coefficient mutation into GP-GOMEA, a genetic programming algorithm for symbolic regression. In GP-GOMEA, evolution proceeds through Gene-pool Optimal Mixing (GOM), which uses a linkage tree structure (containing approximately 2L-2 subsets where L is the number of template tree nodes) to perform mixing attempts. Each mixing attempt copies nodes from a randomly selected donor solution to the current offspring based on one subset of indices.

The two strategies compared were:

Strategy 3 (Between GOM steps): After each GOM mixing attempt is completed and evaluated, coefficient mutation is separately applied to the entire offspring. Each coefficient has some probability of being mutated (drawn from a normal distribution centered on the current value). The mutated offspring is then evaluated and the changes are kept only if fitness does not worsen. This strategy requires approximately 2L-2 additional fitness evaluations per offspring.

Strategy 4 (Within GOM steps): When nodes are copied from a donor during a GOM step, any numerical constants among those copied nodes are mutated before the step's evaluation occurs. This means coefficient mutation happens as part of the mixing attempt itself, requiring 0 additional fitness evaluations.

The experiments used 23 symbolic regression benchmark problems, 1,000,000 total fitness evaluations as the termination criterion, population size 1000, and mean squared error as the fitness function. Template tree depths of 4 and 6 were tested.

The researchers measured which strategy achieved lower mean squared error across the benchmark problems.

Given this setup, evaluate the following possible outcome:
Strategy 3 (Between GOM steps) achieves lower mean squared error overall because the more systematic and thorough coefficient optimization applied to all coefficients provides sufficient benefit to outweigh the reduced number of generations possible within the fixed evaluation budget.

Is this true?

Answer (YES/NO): YES